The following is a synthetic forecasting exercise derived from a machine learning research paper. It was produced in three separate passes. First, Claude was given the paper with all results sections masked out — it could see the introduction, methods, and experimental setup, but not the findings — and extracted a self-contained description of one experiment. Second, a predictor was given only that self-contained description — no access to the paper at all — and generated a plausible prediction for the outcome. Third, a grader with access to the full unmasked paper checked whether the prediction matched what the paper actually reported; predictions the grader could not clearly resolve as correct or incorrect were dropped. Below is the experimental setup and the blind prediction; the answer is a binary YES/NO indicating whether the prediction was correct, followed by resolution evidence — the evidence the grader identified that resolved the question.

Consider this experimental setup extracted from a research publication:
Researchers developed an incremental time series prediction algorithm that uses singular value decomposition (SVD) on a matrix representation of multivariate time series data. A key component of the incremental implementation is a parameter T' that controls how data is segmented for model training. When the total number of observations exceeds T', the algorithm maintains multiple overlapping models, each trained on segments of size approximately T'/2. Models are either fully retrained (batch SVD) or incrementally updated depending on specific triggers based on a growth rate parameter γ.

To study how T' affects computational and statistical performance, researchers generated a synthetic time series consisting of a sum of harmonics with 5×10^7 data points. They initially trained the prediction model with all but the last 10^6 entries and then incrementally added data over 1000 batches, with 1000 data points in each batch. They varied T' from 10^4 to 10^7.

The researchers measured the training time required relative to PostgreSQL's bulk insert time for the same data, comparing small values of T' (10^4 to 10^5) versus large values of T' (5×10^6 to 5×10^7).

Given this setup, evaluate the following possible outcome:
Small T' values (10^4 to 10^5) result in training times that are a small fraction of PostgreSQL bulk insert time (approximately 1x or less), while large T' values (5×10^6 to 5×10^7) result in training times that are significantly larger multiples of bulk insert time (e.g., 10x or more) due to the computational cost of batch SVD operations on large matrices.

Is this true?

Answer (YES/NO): NO